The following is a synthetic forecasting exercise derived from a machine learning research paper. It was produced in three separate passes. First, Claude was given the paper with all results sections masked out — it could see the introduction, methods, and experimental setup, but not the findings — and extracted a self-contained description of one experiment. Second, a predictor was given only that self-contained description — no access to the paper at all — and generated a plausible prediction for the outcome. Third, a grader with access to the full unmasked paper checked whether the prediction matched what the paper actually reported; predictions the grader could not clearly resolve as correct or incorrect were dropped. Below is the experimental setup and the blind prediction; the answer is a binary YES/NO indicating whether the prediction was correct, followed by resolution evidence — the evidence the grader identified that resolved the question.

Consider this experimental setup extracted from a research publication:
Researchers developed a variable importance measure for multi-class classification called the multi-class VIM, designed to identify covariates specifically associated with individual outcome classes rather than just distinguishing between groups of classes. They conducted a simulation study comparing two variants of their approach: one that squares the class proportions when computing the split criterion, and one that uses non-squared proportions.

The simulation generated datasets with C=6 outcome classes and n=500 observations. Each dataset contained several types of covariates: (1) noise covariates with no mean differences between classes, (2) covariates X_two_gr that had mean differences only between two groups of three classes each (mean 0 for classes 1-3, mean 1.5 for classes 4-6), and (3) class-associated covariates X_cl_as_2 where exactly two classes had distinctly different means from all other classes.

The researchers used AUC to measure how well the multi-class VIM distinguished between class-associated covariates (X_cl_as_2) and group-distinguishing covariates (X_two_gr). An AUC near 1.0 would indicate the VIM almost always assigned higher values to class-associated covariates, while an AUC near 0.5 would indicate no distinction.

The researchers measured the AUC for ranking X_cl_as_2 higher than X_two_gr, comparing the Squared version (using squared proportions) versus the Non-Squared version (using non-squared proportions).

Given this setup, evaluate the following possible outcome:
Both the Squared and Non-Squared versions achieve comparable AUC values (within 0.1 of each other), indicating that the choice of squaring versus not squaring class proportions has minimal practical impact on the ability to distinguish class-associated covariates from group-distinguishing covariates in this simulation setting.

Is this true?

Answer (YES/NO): NO